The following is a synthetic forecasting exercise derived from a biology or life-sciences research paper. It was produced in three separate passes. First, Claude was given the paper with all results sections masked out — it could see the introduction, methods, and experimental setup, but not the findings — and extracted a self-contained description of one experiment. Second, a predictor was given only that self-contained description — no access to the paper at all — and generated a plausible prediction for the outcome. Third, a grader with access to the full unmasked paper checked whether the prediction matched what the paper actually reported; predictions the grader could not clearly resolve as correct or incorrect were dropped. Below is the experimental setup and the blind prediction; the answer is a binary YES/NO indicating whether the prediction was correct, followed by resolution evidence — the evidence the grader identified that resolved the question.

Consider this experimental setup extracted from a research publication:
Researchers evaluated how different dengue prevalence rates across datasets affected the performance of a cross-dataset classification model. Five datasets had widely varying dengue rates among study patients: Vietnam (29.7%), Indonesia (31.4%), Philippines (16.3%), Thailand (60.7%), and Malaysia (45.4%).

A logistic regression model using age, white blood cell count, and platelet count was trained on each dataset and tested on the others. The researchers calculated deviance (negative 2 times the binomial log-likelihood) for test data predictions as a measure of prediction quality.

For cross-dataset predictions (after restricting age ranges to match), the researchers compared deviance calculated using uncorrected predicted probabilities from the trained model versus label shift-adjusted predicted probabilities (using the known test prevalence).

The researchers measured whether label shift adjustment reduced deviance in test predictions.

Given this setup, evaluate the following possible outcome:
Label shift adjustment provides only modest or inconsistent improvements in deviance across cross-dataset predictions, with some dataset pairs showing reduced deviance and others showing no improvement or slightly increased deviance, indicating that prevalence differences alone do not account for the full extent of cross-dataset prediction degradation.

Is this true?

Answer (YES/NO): YES